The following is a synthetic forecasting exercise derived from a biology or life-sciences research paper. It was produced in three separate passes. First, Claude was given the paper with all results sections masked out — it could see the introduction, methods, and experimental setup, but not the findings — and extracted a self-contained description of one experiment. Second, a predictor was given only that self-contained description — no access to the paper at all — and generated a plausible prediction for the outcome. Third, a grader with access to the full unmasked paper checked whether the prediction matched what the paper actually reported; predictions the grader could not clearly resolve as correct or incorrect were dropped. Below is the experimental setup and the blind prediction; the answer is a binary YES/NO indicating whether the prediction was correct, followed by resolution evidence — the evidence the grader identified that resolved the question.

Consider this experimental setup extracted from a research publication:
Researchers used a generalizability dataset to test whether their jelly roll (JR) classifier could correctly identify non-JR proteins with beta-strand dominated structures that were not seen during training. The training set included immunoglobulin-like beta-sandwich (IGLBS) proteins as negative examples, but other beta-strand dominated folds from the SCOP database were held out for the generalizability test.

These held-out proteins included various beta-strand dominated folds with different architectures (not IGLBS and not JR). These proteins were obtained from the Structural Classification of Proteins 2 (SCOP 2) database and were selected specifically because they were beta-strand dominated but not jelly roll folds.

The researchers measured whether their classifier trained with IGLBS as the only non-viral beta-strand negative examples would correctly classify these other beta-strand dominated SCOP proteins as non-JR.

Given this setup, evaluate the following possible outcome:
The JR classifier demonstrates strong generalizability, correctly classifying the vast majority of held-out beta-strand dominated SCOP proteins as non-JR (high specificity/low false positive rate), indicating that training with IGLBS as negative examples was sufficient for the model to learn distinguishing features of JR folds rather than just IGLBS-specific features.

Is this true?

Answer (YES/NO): YES